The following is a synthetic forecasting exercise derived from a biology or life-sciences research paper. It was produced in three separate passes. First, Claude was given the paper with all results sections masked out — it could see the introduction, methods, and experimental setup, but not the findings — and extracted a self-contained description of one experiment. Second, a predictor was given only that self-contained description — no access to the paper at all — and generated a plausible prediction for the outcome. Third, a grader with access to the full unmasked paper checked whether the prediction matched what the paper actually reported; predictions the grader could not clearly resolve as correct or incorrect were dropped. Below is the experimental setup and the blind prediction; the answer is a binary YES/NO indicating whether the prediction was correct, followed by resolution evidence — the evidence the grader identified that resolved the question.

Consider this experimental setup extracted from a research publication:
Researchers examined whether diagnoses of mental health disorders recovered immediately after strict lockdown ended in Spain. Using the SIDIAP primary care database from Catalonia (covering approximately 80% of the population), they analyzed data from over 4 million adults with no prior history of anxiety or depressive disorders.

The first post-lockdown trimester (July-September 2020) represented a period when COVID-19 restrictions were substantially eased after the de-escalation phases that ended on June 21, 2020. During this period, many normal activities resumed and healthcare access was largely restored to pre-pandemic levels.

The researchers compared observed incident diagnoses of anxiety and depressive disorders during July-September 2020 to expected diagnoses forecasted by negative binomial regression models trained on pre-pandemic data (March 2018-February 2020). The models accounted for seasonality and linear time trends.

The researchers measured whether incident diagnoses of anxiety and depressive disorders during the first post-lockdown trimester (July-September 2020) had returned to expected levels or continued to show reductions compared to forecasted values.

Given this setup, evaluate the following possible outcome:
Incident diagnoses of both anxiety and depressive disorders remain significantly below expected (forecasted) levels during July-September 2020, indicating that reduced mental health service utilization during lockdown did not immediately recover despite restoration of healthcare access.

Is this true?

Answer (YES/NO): YES